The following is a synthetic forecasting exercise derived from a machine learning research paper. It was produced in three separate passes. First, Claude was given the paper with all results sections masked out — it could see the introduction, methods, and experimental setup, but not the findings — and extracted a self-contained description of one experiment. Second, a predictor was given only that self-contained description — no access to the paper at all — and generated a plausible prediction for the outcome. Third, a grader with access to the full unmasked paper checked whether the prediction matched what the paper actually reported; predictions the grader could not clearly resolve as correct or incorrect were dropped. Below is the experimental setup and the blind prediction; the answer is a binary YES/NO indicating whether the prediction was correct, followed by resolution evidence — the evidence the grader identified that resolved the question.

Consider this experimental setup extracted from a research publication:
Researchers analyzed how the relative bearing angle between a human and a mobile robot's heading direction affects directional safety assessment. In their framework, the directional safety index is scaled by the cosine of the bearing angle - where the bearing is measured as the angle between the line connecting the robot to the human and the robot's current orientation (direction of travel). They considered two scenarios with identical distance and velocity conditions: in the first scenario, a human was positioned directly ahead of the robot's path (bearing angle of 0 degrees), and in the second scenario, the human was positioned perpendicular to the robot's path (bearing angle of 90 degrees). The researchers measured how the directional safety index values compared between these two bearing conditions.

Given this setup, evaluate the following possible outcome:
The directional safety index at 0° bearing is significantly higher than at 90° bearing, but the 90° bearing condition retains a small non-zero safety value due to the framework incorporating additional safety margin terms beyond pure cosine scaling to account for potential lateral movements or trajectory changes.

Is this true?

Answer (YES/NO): NO